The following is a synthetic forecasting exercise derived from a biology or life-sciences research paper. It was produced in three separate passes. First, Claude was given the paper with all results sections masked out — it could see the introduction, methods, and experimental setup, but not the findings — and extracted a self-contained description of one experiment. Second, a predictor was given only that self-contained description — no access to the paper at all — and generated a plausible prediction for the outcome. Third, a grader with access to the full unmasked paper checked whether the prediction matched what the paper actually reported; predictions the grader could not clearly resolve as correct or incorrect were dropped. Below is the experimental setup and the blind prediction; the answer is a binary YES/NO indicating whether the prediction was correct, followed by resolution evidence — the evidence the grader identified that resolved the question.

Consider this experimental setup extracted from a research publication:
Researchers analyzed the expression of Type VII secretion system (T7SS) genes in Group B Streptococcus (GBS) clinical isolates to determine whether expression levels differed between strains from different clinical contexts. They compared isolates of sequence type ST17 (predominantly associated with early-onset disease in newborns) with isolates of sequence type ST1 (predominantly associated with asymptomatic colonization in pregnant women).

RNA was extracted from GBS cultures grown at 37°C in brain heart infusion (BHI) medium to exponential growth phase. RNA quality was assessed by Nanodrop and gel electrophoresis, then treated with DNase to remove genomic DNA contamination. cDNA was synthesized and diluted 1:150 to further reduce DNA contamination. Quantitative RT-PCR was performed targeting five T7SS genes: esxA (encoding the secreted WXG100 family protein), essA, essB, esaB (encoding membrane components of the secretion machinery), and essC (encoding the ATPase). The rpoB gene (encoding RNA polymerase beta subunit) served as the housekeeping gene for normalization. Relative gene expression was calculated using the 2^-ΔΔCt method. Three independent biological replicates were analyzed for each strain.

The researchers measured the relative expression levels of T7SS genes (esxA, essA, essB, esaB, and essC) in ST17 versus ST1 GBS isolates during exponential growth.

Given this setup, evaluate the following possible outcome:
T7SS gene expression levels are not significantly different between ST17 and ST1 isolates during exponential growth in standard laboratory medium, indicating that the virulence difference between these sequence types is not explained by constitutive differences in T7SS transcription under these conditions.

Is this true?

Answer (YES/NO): NO